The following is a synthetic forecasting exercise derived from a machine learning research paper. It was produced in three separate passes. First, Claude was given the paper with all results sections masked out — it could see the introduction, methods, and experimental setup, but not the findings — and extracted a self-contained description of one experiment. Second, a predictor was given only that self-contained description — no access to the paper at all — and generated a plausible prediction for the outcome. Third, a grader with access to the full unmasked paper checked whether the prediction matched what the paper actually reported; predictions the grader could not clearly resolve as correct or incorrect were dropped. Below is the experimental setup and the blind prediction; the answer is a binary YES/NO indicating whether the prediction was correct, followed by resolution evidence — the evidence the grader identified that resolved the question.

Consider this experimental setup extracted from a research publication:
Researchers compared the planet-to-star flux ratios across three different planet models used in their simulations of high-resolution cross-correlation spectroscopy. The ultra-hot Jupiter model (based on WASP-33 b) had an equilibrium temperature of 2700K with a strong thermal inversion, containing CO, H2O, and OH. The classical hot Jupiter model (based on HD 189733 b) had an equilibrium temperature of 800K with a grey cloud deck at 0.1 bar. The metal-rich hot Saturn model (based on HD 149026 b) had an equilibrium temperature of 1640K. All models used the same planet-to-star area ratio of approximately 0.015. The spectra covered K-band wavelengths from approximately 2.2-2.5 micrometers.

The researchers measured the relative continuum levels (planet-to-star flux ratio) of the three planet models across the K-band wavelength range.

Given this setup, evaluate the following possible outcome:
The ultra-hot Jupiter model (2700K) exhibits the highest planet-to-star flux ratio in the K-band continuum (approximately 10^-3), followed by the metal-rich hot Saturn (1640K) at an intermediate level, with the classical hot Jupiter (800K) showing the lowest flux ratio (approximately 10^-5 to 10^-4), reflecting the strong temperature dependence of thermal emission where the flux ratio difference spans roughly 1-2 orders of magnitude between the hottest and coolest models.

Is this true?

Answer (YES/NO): NO